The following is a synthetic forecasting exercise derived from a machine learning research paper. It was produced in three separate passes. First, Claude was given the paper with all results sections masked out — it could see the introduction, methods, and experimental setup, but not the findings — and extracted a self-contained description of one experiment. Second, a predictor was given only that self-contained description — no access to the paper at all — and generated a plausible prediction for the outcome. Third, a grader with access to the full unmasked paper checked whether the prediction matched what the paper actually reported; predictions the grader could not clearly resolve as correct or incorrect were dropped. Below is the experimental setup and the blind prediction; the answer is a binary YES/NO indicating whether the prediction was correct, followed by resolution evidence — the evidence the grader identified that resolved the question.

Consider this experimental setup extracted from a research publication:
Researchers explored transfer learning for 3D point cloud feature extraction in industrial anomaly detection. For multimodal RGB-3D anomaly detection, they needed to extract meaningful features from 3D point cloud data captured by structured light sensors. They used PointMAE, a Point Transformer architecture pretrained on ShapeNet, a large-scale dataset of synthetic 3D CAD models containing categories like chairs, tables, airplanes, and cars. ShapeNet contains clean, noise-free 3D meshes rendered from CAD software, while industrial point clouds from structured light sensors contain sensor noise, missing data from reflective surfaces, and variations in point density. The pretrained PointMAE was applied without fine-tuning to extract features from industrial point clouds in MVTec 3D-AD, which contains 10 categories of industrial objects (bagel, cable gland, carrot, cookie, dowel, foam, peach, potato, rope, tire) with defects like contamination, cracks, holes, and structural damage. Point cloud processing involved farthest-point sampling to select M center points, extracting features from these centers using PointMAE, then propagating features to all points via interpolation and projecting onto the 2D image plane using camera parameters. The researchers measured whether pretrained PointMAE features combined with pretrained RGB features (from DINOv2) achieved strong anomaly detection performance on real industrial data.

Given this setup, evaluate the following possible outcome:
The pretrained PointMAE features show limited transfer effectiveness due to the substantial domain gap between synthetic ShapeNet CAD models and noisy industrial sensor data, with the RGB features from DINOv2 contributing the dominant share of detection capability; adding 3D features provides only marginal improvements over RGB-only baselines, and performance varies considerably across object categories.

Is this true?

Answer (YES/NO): NO